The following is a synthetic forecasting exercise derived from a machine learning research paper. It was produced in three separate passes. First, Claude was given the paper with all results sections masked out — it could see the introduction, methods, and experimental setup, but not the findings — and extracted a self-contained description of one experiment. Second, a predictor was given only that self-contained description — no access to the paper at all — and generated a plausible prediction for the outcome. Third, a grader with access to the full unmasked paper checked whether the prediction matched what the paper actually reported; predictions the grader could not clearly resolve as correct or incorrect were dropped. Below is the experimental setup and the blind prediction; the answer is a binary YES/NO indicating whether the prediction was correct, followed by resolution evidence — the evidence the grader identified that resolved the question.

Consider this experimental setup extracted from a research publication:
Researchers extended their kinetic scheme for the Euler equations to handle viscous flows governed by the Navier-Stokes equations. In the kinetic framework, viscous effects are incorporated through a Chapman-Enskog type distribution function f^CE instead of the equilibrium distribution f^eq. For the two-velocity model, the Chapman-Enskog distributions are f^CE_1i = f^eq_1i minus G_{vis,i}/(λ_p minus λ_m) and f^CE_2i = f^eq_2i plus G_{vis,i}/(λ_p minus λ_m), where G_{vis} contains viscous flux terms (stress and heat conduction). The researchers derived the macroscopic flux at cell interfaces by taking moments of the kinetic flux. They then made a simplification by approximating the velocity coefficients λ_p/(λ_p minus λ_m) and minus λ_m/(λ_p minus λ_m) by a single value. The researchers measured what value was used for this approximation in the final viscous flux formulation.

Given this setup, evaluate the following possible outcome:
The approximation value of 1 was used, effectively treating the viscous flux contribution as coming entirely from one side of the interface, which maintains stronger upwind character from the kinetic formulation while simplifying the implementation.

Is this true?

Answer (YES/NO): NO